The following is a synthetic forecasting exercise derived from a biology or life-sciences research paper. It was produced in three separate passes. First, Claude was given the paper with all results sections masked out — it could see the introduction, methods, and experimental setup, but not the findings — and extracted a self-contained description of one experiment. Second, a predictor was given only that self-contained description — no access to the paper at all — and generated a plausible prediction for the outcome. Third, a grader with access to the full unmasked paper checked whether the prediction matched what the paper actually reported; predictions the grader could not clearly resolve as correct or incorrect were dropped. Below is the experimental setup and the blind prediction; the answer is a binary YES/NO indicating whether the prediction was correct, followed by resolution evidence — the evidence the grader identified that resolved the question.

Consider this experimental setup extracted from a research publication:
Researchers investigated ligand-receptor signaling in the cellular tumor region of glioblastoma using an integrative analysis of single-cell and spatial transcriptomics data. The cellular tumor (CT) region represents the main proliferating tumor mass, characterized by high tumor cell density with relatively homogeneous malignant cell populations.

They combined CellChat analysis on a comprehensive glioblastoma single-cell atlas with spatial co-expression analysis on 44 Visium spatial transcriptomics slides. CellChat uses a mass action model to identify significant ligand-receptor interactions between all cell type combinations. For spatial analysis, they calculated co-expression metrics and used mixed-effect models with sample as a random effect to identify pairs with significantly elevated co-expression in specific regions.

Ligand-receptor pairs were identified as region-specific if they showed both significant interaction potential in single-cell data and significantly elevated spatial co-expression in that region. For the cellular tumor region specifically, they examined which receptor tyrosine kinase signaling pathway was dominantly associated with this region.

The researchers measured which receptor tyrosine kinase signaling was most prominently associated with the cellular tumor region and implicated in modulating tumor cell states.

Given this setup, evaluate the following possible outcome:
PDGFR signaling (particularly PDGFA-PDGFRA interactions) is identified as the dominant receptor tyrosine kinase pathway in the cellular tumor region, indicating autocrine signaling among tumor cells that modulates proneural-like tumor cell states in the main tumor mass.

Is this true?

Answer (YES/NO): NO